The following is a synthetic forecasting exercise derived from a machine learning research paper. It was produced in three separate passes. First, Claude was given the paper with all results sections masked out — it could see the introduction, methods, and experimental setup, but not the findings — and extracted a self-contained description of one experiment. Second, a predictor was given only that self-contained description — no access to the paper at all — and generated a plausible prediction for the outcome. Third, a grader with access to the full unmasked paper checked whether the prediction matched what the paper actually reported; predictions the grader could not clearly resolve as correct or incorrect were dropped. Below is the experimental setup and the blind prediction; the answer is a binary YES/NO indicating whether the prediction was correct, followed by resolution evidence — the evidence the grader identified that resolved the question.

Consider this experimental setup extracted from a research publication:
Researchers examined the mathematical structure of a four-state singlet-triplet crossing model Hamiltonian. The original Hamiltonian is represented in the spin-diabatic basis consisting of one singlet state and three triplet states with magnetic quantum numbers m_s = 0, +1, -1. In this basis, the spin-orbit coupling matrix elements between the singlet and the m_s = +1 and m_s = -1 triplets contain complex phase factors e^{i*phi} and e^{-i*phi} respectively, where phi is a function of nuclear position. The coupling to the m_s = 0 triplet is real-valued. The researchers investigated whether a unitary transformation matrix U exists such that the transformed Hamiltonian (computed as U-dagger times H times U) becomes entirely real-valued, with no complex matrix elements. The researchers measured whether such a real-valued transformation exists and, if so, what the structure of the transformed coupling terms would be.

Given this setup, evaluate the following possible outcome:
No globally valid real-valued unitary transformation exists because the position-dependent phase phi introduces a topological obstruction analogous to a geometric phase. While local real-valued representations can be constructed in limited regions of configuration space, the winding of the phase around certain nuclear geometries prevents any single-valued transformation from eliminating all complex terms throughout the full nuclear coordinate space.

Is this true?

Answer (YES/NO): NO